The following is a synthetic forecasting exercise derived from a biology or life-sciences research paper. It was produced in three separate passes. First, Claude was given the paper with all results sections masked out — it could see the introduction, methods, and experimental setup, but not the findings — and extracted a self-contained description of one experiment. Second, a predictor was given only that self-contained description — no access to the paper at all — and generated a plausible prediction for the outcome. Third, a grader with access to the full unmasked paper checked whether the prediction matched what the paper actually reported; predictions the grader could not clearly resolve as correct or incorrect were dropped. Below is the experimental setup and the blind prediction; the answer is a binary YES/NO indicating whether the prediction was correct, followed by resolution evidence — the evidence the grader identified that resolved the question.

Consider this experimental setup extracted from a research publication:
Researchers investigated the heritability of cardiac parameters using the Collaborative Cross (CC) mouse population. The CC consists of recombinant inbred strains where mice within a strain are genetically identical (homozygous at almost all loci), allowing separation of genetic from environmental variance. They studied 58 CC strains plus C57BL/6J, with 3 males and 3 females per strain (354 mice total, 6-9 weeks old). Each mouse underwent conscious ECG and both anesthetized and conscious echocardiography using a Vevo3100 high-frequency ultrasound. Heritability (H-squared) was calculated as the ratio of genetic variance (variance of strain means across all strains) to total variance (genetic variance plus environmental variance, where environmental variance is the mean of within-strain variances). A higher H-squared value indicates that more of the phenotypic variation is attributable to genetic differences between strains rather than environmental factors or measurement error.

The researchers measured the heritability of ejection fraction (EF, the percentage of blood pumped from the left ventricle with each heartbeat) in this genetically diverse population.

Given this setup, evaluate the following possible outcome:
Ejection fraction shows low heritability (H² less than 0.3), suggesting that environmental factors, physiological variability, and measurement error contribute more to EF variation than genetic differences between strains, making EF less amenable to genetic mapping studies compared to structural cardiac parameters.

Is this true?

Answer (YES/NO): NO